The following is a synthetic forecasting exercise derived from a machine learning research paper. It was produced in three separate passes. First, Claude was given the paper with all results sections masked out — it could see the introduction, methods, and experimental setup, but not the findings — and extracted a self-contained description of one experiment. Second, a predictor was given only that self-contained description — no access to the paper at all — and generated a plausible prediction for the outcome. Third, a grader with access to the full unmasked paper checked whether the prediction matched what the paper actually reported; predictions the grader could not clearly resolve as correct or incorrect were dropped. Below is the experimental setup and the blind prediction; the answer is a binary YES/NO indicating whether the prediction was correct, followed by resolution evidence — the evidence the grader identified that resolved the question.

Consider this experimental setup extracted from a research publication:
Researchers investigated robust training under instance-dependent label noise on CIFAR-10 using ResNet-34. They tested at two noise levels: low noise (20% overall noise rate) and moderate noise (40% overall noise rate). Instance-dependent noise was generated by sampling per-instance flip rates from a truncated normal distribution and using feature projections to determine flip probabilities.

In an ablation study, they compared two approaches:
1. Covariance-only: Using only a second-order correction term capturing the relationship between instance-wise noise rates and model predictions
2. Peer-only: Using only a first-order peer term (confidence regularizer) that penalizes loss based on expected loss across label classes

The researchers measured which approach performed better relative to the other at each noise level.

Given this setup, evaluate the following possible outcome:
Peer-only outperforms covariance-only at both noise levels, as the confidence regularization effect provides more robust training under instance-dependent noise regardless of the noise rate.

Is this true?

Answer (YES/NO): NO